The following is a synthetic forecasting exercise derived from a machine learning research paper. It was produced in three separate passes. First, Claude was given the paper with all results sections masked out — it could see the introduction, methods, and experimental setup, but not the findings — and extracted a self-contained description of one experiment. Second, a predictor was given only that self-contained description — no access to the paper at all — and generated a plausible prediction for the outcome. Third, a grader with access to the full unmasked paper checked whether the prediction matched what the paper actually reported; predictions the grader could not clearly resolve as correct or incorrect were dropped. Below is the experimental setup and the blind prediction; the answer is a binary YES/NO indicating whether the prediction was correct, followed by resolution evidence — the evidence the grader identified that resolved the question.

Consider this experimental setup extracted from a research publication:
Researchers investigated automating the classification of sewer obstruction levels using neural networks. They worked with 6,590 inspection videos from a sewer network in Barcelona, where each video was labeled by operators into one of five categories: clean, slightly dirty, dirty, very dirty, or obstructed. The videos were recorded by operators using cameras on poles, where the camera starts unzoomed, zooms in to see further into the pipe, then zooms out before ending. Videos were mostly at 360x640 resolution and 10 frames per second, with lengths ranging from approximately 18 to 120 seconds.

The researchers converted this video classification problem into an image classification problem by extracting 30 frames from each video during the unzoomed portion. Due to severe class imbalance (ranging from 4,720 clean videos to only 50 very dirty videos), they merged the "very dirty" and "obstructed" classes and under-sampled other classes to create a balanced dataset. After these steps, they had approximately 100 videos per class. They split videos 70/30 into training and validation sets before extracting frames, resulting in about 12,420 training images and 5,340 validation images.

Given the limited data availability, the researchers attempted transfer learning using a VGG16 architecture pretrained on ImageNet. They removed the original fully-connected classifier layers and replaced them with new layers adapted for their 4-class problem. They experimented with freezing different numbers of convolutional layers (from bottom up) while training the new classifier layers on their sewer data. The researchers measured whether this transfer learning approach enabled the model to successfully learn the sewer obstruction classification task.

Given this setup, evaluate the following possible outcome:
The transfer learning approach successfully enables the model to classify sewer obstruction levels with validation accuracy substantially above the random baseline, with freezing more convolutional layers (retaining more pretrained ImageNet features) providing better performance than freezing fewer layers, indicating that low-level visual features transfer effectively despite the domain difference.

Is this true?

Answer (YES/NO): NO